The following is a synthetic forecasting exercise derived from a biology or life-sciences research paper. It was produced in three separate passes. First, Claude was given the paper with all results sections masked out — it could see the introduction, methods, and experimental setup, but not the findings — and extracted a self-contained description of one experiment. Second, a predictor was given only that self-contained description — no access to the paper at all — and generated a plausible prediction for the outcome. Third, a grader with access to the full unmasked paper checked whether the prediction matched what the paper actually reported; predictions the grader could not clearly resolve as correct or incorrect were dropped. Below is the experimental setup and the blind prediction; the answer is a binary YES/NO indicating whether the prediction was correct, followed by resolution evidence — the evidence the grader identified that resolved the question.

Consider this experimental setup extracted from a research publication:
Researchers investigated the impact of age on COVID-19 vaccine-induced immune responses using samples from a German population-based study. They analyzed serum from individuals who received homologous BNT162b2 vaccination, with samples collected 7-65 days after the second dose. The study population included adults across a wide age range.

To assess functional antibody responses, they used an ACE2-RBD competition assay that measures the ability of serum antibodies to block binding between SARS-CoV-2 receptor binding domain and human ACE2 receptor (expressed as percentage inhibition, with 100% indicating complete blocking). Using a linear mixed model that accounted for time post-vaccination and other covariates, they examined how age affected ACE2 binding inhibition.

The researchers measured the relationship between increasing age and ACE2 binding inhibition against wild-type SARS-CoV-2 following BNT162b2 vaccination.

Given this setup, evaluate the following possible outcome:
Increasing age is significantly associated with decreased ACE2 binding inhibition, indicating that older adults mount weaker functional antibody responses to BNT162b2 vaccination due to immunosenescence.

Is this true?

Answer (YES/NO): YES